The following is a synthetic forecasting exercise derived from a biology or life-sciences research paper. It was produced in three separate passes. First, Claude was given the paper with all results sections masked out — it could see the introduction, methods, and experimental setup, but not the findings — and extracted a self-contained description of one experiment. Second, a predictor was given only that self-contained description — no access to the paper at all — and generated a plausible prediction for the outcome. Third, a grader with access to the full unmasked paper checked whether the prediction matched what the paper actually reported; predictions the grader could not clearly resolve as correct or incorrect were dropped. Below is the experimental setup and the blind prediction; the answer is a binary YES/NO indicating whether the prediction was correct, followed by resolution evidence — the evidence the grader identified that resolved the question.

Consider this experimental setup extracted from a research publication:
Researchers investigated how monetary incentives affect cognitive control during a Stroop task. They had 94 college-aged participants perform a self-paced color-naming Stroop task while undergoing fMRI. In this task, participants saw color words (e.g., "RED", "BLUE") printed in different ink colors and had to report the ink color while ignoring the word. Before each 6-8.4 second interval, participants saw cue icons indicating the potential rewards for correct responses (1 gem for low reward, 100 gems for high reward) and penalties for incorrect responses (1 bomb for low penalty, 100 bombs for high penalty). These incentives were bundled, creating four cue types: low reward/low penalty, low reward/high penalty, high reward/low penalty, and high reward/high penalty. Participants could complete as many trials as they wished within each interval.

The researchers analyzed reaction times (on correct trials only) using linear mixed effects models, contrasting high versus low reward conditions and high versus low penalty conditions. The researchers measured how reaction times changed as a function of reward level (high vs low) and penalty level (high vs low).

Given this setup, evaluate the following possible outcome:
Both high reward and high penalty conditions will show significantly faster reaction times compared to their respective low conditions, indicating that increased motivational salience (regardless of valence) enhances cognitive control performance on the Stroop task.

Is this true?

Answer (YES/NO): NO